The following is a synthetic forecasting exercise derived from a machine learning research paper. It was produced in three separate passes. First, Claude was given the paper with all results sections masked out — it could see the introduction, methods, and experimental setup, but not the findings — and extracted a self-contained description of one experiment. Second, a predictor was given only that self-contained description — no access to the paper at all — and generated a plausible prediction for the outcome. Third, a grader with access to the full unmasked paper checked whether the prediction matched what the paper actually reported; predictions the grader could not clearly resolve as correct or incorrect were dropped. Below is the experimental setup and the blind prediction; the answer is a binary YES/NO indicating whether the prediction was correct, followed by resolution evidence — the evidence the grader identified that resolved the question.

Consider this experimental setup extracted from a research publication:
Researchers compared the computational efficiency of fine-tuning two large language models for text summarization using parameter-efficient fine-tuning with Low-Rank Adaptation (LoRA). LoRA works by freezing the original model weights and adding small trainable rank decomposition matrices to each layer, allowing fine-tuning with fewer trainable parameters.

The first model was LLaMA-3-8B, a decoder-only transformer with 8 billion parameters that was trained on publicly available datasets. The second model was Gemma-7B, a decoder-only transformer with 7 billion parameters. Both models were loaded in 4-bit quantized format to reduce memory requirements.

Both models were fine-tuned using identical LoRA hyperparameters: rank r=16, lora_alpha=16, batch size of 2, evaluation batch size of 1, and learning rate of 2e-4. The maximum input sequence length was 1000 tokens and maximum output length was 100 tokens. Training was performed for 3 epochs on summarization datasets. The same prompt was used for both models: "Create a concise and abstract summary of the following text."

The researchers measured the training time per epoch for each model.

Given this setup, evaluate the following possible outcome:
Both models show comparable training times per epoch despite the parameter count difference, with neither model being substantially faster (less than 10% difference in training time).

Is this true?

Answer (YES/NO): NO